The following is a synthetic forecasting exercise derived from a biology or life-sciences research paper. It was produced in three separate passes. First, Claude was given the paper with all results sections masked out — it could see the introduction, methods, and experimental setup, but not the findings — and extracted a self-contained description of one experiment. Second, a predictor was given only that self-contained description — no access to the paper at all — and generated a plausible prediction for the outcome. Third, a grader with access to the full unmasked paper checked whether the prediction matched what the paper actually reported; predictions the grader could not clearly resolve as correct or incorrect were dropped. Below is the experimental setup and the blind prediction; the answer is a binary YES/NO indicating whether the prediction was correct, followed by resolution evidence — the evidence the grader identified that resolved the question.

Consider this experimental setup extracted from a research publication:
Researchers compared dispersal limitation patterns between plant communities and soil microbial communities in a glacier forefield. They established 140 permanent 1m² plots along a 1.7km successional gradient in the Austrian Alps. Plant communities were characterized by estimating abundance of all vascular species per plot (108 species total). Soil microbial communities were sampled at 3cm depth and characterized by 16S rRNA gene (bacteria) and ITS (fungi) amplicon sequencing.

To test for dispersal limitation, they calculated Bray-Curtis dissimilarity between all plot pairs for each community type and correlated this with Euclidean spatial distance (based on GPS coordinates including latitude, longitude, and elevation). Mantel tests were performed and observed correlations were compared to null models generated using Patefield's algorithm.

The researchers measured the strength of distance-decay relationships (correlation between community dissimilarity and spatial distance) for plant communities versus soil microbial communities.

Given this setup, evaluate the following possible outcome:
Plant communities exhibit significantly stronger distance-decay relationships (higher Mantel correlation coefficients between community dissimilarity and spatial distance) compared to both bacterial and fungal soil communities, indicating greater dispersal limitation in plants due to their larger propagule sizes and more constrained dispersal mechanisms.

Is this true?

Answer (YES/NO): YES